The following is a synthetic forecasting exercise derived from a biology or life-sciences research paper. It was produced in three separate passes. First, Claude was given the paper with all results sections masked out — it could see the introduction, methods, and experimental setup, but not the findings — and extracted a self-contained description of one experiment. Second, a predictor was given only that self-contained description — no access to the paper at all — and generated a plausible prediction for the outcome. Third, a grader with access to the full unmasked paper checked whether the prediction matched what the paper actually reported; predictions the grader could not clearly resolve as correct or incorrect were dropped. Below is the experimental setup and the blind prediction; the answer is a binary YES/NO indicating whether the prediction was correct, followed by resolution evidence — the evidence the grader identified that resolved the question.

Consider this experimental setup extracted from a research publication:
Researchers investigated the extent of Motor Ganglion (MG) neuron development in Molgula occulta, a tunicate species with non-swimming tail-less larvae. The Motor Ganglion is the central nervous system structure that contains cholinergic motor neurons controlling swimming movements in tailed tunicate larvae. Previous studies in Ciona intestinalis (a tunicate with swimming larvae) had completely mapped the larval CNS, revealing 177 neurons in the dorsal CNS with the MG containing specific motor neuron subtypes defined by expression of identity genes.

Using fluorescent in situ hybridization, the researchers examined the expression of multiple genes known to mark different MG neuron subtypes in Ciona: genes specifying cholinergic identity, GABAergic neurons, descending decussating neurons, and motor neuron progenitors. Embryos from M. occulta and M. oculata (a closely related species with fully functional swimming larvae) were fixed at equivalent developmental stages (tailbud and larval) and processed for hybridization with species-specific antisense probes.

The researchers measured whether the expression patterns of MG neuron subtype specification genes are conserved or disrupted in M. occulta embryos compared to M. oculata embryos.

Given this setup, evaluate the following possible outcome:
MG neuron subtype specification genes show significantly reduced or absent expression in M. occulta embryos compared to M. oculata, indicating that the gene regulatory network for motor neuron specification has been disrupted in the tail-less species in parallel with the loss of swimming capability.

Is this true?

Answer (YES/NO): NO